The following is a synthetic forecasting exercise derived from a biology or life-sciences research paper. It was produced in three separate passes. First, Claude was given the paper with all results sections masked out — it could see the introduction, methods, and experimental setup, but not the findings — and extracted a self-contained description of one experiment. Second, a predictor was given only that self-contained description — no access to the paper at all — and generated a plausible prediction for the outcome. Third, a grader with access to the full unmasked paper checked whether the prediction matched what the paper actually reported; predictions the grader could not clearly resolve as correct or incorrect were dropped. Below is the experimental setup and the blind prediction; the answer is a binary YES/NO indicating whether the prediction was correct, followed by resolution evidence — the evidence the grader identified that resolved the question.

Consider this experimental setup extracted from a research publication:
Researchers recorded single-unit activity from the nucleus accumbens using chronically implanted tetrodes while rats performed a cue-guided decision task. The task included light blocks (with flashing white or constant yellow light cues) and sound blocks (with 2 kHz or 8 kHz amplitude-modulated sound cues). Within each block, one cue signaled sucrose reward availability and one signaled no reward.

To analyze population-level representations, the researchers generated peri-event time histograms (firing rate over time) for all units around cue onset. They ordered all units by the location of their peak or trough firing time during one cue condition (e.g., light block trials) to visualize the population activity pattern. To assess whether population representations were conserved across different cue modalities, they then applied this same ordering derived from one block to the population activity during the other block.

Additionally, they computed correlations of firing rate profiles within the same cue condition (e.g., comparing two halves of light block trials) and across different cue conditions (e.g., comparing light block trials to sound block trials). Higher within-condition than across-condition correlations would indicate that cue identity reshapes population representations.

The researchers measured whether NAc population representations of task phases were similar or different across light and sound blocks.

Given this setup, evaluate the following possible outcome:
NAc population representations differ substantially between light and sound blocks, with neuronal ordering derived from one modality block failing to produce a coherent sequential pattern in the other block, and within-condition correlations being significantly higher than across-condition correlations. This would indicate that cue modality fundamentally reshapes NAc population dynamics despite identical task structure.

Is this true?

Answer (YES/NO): NO